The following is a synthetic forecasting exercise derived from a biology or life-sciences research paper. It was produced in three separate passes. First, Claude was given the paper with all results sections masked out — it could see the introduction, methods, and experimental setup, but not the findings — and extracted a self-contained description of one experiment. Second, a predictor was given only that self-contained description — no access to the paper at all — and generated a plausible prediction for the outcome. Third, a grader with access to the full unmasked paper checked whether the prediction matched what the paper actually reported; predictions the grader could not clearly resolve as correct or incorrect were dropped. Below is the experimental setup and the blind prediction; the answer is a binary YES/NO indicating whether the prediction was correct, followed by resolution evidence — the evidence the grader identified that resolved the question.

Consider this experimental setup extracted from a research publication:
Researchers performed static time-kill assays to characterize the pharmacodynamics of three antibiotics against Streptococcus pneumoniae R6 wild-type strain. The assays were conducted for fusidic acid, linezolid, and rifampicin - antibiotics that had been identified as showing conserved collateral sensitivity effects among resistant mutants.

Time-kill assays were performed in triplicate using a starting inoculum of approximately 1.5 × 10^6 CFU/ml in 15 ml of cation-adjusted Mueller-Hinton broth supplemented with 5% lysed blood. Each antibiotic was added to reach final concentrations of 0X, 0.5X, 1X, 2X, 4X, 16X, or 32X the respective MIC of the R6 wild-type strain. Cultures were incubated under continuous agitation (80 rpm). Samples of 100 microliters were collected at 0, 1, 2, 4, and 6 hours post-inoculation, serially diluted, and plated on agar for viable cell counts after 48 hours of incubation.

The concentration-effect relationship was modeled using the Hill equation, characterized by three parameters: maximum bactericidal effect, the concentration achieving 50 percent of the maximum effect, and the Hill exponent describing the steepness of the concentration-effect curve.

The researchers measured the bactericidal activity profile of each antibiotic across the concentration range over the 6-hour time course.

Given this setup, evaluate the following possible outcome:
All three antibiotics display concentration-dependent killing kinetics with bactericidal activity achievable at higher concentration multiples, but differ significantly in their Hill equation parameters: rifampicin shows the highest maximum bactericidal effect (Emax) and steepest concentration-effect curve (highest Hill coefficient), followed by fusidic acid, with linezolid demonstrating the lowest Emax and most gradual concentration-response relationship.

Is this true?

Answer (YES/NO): NO